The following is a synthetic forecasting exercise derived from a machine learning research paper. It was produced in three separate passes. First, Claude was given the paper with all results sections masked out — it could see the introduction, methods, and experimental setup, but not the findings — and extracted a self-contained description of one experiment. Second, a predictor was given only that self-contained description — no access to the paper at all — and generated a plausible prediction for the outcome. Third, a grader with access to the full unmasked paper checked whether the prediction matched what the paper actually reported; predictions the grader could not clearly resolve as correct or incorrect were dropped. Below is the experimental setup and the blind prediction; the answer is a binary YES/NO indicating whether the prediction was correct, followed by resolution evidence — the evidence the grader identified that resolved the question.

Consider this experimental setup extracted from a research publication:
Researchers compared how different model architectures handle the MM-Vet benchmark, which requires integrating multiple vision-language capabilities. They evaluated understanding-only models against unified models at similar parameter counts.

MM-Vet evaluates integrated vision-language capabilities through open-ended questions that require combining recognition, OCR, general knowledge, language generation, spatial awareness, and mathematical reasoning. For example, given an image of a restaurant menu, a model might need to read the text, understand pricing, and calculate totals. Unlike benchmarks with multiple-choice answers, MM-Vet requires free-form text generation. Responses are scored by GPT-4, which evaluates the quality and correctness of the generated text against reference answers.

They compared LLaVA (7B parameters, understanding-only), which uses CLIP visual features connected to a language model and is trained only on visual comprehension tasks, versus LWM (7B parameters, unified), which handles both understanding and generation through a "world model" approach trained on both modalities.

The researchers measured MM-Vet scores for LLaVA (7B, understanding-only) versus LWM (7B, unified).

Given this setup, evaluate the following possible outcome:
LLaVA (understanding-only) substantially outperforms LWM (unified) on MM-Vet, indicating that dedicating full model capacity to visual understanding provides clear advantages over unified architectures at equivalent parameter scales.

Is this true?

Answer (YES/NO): YES